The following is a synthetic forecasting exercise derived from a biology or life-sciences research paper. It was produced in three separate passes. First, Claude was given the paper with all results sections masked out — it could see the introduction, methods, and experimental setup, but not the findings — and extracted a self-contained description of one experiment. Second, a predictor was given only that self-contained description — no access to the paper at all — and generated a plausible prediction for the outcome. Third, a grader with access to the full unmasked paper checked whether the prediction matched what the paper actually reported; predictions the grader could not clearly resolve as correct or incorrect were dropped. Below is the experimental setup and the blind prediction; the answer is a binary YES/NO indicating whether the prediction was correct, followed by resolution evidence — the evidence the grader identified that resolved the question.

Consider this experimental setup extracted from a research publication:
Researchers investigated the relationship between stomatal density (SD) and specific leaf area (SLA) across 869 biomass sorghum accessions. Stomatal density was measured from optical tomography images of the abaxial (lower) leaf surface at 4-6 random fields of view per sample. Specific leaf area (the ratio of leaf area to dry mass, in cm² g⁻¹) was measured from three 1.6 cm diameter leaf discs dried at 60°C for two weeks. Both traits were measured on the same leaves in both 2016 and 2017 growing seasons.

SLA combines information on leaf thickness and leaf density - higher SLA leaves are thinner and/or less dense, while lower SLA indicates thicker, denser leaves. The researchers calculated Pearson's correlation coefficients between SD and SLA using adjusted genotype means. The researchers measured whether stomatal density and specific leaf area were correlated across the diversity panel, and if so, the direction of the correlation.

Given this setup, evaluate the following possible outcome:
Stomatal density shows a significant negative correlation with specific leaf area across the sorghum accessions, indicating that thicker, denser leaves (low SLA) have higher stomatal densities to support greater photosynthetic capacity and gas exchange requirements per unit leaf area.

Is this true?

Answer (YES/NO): NO